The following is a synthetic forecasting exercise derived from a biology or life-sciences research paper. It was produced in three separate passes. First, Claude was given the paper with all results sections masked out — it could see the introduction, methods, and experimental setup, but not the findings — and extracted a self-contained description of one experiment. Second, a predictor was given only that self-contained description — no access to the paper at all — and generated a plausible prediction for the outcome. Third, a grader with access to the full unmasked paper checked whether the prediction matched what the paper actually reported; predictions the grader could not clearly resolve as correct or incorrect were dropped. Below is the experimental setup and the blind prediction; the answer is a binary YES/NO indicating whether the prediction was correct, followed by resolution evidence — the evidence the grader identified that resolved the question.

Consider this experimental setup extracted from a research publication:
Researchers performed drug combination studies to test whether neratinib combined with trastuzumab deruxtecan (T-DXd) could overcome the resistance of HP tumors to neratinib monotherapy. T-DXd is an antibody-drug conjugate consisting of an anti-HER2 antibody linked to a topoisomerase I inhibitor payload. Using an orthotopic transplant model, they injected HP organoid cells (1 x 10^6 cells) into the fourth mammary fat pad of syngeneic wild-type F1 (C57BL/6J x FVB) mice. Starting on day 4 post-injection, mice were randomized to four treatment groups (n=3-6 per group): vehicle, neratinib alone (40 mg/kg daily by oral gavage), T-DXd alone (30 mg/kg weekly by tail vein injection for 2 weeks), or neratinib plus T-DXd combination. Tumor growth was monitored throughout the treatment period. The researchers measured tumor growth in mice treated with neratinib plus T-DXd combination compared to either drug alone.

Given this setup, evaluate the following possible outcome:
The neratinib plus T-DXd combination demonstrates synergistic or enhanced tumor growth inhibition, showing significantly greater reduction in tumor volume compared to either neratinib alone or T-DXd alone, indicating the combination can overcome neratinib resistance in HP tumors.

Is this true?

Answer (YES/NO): YES